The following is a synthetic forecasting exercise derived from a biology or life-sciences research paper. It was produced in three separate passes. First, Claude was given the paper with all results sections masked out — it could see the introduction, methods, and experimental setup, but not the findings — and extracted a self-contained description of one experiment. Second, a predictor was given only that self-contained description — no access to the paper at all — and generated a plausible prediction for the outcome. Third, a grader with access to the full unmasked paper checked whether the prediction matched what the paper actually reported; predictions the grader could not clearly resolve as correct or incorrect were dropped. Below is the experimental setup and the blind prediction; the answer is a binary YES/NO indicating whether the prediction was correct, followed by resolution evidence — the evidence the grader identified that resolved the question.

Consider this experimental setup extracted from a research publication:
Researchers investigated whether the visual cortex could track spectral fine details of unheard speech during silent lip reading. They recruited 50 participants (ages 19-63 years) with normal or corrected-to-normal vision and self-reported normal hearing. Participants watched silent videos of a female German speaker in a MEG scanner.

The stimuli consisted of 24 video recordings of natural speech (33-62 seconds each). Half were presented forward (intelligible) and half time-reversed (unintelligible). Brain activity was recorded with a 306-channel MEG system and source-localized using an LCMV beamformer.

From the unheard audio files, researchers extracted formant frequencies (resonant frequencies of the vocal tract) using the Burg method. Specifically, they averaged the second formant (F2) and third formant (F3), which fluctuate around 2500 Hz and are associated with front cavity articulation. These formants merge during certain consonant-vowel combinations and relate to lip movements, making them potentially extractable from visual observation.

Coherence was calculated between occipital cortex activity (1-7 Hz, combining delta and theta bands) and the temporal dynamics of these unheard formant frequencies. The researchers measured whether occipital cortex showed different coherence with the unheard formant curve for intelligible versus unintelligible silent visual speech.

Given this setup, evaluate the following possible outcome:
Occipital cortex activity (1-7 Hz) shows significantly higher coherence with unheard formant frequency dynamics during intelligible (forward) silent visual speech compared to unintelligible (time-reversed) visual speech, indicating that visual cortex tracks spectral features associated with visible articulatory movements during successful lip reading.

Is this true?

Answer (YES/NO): YES